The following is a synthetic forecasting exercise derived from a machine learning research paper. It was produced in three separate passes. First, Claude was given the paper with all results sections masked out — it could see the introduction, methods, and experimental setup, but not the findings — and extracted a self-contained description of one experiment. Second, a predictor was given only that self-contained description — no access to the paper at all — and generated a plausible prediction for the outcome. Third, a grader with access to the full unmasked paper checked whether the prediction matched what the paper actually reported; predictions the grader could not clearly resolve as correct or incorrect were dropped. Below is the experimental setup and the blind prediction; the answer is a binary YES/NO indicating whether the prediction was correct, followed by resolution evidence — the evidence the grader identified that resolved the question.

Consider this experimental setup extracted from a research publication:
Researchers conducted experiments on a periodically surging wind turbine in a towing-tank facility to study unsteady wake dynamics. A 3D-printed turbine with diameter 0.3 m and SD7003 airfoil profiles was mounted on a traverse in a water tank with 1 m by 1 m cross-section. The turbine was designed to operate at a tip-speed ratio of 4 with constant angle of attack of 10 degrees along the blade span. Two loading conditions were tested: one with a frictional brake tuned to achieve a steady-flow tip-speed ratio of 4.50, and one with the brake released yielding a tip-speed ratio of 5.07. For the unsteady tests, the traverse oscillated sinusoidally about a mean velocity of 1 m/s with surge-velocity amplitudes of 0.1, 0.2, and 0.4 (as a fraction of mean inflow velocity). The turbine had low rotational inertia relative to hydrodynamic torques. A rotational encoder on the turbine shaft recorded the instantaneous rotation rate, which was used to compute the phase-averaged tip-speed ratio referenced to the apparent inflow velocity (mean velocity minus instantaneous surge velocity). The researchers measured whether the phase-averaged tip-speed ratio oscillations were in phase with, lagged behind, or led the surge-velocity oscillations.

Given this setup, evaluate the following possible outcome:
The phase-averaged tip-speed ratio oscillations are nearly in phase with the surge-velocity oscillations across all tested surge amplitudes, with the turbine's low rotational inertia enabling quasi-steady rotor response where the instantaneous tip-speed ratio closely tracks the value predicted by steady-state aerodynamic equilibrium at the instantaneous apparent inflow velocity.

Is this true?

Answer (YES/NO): YES